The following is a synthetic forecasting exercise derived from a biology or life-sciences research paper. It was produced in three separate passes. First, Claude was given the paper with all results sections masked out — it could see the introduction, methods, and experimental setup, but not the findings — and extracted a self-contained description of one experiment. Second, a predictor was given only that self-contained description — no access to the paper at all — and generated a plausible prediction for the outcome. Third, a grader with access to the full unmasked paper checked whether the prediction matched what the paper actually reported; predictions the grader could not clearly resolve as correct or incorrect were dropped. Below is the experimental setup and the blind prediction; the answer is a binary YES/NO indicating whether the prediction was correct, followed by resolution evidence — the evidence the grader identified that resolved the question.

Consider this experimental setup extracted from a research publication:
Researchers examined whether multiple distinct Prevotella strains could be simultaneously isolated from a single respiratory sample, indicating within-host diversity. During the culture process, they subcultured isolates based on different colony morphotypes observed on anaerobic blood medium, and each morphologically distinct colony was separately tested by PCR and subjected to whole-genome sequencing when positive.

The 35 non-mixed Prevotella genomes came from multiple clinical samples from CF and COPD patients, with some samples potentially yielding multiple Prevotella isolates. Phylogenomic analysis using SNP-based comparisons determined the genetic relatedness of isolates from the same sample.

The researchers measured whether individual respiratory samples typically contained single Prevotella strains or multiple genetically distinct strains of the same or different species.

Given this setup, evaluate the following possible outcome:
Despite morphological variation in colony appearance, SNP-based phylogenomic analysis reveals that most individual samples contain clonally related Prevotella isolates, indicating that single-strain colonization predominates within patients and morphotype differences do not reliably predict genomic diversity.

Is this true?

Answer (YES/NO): YES